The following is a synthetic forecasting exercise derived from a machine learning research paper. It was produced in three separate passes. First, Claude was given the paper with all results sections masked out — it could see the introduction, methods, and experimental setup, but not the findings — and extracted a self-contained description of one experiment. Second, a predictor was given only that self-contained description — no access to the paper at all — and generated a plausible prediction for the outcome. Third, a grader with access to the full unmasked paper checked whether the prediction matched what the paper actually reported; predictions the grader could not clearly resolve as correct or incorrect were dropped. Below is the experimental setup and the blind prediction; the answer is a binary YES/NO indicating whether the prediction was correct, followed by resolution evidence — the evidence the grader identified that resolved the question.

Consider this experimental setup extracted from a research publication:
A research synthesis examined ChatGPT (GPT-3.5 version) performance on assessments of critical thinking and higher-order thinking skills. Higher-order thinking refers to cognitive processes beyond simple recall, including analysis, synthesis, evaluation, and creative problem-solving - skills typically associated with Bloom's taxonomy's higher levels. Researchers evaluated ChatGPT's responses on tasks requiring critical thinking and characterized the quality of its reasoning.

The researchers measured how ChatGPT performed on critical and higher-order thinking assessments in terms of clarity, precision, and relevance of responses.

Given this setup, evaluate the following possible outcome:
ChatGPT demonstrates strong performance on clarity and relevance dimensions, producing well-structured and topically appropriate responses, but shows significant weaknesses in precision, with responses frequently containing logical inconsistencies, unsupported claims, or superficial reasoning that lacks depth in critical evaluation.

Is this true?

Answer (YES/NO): NO